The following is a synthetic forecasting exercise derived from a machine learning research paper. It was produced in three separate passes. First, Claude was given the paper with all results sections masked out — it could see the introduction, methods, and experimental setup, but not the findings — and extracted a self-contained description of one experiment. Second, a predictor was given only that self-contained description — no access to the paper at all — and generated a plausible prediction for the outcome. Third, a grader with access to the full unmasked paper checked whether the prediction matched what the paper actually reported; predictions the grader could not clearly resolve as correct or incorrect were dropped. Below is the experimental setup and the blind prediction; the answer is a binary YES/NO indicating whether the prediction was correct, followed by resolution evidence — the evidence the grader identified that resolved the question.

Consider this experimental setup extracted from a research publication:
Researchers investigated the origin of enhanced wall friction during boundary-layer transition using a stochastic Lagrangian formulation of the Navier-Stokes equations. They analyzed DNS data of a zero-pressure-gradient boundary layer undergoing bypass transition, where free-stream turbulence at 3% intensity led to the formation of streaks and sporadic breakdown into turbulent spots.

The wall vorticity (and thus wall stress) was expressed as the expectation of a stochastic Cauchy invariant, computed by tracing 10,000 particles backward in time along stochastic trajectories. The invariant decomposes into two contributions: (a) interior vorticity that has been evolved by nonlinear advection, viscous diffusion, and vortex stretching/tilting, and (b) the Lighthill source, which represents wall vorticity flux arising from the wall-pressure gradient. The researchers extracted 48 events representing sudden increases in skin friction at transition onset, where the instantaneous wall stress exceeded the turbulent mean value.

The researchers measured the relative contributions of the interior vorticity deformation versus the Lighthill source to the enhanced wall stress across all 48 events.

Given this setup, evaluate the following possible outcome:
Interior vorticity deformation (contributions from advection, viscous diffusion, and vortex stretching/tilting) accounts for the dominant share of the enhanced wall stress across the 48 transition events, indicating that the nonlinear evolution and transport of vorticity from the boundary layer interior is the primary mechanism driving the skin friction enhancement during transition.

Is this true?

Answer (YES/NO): YES